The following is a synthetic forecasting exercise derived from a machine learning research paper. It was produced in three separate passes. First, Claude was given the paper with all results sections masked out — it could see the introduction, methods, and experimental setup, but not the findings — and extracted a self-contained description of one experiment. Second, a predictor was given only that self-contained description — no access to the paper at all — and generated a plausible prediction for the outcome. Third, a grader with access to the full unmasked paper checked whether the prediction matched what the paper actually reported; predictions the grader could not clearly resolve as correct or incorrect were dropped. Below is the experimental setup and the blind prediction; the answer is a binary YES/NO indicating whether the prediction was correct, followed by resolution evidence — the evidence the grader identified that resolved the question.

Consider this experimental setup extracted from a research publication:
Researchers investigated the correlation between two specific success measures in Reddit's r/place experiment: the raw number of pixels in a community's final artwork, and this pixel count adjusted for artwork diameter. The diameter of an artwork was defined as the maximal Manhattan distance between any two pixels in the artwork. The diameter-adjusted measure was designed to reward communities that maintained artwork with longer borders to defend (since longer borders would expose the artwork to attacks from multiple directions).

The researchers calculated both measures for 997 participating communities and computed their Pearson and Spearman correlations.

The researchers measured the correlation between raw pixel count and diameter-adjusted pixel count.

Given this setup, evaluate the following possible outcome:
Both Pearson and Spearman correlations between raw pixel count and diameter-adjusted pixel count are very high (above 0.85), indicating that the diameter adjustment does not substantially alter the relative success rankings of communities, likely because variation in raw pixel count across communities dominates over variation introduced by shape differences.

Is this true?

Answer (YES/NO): YES